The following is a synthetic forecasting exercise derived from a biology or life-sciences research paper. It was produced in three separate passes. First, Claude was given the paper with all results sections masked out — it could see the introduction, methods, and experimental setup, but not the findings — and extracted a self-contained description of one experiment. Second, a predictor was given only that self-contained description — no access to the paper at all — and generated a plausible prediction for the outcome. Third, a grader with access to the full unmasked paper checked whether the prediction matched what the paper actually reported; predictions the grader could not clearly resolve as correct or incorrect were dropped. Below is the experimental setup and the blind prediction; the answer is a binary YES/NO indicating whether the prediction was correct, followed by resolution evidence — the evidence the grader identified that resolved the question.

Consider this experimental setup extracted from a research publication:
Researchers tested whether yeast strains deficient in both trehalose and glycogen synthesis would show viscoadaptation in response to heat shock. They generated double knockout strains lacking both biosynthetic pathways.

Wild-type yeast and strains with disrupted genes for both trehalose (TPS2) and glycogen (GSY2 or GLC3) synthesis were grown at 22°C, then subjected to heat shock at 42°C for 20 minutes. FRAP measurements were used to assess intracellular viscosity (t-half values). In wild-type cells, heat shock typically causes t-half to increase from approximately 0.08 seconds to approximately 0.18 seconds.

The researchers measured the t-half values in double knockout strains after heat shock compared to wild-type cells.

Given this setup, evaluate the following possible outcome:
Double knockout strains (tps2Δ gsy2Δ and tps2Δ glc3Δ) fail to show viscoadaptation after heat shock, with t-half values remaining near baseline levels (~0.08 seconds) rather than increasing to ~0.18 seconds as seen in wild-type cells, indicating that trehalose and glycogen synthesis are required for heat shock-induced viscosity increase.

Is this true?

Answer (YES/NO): YES